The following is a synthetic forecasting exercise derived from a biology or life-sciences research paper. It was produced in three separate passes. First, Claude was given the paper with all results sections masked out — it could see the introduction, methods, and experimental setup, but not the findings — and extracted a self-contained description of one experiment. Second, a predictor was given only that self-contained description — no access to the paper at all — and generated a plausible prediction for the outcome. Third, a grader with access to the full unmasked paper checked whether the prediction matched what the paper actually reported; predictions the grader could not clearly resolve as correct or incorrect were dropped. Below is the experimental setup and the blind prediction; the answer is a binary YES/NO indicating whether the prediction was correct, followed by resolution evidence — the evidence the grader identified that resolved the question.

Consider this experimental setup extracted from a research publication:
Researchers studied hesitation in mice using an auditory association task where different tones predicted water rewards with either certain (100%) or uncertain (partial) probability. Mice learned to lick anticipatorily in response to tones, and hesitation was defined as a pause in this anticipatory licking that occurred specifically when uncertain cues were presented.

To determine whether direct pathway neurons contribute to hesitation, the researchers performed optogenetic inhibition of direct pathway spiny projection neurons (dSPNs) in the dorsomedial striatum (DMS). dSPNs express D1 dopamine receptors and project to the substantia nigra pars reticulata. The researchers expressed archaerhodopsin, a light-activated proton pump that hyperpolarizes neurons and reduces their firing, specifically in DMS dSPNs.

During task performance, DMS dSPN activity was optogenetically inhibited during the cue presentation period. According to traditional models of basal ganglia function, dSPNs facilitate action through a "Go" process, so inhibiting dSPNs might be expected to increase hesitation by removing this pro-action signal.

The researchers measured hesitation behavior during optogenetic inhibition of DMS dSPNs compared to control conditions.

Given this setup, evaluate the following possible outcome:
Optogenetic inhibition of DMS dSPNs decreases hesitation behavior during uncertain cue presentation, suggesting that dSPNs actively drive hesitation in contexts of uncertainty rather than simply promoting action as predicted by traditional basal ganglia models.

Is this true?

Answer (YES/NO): NO